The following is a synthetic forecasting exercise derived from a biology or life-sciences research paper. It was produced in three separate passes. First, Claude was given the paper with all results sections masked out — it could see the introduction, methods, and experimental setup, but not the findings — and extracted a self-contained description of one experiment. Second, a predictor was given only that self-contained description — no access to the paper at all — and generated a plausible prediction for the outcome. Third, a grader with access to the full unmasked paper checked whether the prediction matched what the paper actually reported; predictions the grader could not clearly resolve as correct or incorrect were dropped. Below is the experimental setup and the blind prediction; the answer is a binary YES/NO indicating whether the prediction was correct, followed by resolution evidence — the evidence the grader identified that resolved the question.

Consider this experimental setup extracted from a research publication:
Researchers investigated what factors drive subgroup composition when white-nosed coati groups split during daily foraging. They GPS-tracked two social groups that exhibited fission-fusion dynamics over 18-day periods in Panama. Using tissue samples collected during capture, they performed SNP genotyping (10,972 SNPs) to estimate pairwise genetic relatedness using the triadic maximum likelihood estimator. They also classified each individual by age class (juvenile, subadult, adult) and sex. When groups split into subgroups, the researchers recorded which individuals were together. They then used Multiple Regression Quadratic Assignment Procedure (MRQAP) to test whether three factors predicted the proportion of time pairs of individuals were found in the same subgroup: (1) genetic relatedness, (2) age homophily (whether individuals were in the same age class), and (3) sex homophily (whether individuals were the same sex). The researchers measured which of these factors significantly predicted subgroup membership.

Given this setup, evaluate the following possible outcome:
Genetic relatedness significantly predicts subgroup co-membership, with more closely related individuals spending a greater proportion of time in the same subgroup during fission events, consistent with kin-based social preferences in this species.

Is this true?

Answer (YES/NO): YES